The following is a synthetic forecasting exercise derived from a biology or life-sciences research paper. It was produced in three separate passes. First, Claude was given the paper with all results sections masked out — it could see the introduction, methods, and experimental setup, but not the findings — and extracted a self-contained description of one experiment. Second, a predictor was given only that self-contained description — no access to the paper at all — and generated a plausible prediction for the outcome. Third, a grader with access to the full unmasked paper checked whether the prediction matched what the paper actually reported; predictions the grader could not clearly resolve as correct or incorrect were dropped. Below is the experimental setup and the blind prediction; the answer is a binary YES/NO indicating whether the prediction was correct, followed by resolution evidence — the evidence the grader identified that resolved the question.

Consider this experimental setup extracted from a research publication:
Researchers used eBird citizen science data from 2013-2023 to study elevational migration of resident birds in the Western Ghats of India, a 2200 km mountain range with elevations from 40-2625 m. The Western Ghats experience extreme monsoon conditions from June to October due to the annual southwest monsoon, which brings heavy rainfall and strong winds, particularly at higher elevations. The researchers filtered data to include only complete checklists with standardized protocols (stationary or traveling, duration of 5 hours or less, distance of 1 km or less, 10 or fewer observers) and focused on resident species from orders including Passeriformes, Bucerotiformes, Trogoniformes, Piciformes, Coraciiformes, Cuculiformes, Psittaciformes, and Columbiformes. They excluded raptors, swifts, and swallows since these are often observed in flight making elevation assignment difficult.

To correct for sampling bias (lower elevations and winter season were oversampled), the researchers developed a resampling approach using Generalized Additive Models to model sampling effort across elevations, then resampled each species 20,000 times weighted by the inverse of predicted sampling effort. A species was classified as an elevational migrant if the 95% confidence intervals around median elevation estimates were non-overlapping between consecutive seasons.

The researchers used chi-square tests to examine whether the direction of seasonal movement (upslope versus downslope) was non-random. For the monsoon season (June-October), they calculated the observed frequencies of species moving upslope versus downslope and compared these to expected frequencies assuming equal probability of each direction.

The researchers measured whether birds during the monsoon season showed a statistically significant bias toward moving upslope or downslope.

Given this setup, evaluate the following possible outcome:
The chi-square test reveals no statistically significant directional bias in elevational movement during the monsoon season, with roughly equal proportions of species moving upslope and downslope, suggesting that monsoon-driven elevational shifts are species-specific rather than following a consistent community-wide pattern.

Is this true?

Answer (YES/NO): NO